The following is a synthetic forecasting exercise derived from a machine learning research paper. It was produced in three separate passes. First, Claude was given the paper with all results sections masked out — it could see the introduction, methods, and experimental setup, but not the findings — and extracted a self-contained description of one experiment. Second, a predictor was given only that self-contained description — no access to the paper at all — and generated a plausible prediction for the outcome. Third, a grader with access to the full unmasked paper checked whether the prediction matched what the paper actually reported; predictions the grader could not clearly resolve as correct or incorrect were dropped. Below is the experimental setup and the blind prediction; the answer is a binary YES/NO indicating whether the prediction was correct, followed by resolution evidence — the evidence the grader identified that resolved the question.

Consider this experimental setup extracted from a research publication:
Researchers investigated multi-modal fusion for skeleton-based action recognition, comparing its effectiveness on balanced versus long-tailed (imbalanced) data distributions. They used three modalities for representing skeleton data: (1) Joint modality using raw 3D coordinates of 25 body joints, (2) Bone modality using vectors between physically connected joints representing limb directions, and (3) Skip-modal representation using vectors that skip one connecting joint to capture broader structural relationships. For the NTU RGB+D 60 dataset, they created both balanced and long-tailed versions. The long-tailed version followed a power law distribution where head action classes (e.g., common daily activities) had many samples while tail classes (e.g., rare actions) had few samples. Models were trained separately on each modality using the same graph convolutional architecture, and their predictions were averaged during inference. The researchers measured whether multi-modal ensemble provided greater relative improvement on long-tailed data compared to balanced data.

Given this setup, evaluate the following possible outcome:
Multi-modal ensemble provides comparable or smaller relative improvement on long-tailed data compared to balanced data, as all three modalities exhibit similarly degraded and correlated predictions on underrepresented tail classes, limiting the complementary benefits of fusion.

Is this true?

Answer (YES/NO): NO